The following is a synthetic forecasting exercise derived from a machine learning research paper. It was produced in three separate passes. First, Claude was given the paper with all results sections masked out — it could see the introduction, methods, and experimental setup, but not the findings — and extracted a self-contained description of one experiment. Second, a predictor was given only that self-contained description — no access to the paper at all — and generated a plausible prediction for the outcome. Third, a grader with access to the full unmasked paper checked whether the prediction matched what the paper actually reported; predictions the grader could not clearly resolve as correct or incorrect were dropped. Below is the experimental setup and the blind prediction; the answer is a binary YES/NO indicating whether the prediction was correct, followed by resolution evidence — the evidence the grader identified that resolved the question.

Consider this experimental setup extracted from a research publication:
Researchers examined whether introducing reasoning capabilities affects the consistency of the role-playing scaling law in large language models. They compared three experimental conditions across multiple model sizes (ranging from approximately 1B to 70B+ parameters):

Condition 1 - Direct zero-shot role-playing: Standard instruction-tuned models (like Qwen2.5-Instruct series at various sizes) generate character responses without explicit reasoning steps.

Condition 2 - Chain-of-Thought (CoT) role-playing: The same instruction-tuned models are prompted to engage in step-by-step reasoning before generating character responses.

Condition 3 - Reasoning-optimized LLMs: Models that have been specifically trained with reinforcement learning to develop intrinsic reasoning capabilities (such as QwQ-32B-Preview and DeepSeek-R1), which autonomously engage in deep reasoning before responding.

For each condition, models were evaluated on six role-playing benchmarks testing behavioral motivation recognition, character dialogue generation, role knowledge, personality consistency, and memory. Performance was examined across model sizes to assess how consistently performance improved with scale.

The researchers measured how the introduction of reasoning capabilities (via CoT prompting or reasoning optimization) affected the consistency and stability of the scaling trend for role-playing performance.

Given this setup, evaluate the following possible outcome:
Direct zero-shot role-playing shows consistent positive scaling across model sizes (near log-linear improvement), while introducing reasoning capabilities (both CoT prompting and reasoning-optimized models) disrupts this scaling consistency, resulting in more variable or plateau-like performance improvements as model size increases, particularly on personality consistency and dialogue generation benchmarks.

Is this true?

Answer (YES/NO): NO